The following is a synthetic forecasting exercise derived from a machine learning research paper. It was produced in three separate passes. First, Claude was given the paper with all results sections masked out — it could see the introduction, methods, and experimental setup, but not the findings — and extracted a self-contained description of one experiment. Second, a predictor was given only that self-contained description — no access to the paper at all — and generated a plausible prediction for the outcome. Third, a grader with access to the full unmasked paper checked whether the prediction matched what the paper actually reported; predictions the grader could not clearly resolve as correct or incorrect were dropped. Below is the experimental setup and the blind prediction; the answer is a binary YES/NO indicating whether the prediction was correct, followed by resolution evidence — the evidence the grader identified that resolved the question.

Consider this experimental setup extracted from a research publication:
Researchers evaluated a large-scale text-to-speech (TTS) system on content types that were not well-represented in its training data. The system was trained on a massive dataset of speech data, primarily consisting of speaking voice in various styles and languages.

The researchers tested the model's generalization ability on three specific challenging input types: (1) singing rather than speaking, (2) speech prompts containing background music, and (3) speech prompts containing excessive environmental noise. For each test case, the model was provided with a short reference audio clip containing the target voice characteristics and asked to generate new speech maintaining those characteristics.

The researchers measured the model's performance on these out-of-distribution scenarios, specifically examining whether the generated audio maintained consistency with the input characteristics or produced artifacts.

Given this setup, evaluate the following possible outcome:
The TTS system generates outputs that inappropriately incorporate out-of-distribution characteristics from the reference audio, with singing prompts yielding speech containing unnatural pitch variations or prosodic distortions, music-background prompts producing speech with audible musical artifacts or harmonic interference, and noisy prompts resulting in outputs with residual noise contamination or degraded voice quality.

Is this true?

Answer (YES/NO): NO